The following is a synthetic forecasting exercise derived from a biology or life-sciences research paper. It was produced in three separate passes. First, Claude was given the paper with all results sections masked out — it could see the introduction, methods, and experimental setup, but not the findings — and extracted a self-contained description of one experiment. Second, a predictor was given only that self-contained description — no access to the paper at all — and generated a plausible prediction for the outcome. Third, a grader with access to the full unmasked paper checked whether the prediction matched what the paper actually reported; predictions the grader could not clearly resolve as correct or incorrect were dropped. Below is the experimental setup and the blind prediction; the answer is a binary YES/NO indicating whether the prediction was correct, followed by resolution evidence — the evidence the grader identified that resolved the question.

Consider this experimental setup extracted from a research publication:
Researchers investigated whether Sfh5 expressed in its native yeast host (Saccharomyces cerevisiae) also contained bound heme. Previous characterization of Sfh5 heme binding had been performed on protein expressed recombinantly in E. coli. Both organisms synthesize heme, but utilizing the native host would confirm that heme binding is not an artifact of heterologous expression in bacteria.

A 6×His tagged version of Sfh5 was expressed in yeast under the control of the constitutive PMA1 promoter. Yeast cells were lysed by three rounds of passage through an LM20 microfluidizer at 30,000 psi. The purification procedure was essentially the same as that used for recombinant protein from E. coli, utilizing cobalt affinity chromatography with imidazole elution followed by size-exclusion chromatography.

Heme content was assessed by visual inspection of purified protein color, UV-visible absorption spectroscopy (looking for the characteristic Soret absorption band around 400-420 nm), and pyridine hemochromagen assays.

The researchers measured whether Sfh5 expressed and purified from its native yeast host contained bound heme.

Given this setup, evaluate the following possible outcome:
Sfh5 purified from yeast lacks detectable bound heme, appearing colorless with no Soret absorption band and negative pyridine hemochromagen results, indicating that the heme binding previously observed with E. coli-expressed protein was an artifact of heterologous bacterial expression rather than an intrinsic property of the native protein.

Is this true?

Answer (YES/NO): NO